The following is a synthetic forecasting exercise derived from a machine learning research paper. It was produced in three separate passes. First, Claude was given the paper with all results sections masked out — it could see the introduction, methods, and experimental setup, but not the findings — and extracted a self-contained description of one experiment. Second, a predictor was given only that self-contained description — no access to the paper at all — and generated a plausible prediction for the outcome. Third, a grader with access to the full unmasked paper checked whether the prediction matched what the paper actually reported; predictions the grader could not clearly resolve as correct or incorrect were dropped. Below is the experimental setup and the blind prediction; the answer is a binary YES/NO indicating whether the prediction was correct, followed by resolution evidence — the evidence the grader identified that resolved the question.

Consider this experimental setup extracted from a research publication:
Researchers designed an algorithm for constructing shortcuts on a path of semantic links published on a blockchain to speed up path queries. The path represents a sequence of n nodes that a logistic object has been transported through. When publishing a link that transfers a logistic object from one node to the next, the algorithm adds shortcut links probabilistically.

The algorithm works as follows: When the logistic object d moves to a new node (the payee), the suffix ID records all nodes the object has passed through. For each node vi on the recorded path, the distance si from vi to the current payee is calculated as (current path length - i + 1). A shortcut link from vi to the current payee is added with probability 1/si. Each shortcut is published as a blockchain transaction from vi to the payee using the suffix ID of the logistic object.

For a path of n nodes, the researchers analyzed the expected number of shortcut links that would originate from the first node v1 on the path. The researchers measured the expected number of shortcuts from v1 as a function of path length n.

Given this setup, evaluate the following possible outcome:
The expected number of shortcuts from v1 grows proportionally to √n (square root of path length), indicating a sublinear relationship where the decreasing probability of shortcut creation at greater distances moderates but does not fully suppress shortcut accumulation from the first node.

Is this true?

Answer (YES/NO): NO